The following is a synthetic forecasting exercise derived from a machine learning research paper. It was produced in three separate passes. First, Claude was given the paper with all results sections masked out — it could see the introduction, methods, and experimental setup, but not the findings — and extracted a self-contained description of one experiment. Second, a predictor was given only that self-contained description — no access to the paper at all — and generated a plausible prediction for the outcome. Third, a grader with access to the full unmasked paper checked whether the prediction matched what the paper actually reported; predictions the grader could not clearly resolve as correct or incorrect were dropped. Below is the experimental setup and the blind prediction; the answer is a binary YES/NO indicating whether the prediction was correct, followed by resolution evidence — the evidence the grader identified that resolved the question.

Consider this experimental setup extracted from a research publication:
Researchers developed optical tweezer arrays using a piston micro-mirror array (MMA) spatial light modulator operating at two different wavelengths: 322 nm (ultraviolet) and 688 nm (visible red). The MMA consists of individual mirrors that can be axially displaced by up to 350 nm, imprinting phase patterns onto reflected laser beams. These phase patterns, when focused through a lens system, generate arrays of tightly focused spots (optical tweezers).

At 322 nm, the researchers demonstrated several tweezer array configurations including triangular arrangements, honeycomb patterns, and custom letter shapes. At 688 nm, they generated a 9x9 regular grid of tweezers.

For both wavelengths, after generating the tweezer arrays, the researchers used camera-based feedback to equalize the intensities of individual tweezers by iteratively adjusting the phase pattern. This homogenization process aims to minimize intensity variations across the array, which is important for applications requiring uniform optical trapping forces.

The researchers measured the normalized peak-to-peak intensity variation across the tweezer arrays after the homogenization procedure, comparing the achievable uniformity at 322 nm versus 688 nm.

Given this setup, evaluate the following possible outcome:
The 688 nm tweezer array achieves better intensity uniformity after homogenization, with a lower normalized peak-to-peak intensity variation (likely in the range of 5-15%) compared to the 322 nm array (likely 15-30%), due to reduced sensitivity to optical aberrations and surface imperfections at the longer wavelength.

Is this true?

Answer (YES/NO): NO